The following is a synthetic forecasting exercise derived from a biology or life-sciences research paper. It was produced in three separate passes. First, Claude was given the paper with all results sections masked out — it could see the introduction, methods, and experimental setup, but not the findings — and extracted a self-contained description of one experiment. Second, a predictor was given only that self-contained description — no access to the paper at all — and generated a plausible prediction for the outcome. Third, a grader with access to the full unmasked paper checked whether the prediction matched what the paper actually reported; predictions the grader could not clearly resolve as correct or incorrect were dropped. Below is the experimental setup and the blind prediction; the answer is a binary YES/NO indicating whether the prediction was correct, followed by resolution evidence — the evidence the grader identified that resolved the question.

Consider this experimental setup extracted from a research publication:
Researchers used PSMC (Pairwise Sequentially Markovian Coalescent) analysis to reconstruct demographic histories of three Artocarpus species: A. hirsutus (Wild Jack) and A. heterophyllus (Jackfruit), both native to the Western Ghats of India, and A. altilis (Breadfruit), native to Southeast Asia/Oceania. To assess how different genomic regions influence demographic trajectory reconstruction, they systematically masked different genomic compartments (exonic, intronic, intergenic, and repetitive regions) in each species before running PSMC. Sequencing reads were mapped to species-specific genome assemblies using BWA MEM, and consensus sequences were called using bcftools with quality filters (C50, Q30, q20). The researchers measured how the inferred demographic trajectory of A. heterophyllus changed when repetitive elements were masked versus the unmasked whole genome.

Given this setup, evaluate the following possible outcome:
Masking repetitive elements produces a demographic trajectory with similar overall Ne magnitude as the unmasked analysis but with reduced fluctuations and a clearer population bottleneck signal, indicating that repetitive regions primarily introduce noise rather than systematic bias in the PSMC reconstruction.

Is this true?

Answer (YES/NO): NO